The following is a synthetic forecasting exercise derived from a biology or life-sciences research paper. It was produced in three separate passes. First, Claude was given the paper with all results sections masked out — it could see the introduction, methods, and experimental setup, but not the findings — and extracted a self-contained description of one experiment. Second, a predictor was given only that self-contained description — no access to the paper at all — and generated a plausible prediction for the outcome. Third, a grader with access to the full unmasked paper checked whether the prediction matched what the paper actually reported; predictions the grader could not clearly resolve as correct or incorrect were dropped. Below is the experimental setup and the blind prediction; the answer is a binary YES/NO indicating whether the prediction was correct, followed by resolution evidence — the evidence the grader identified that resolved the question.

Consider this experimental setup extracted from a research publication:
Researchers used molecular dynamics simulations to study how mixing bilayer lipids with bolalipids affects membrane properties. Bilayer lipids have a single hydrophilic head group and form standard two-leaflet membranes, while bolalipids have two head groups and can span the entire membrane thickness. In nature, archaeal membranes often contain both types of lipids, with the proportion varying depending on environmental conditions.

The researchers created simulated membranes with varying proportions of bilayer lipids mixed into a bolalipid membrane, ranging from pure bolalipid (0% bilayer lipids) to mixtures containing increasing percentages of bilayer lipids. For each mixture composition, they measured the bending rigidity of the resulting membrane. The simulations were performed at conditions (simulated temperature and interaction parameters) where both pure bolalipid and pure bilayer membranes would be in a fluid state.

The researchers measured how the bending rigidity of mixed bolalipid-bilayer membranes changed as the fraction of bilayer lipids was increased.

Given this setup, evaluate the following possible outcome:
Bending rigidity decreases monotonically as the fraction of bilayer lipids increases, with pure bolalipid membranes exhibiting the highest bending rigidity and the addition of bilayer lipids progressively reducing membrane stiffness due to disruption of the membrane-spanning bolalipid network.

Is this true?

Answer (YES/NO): YES